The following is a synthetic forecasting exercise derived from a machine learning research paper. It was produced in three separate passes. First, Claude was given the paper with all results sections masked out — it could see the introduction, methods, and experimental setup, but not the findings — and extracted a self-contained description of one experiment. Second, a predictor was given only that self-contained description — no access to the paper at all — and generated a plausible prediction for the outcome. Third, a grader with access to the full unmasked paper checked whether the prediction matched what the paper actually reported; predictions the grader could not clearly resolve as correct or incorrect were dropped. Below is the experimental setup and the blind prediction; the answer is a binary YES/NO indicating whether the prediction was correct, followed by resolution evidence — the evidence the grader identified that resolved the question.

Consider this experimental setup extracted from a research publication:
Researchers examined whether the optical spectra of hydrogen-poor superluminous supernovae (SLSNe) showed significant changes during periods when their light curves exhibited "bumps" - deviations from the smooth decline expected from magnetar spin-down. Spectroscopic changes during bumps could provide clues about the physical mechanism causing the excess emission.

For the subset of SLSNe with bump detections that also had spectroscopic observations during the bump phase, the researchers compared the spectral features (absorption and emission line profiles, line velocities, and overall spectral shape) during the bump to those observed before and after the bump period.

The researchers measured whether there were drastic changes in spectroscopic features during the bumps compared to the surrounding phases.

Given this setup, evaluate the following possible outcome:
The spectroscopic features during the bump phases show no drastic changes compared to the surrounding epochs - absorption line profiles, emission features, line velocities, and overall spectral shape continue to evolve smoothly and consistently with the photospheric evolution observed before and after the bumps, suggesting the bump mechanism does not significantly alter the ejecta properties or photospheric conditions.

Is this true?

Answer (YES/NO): YES